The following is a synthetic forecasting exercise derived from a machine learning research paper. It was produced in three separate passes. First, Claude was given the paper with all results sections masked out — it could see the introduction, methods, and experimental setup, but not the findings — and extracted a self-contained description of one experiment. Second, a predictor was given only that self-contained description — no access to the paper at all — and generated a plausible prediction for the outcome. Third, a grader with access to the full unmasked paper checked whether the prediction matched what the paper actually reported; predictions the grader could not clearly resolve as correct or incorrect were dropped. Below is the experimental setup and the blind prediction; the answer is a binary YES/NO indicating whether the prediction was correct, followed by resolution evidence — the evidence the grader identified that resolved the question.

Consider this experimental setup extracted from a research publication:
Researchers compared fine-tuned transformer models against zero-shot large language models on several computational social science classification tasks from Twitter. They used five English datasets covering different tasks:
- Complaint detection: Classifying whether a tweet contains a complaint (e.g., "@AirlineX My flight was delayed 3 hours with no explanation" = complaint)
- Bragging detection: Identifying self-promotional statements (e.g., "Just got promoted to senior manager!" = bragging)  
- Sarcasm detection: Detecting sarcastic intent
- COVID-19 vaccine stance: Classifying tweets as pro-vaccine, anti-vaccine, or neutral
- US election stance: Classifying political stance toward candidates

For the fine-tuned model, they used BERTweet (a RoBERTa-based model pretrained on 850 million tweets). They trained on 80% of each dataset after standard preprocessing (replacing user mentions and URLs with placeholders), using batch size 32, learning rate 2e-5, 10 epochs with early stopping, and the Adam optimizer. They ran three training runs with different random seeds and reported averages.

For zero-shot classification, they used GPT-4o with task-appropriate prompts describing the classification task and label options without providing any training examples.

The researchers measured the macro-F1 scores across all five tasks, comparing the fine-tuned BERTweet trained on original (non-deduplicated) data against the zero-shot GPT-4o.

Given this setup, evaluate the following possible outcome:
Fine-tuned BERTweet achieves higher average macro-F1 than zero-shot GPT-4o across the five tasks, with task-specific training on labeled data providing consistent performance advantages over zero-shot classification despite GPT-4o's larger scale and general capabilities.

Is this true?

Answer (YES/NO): YES